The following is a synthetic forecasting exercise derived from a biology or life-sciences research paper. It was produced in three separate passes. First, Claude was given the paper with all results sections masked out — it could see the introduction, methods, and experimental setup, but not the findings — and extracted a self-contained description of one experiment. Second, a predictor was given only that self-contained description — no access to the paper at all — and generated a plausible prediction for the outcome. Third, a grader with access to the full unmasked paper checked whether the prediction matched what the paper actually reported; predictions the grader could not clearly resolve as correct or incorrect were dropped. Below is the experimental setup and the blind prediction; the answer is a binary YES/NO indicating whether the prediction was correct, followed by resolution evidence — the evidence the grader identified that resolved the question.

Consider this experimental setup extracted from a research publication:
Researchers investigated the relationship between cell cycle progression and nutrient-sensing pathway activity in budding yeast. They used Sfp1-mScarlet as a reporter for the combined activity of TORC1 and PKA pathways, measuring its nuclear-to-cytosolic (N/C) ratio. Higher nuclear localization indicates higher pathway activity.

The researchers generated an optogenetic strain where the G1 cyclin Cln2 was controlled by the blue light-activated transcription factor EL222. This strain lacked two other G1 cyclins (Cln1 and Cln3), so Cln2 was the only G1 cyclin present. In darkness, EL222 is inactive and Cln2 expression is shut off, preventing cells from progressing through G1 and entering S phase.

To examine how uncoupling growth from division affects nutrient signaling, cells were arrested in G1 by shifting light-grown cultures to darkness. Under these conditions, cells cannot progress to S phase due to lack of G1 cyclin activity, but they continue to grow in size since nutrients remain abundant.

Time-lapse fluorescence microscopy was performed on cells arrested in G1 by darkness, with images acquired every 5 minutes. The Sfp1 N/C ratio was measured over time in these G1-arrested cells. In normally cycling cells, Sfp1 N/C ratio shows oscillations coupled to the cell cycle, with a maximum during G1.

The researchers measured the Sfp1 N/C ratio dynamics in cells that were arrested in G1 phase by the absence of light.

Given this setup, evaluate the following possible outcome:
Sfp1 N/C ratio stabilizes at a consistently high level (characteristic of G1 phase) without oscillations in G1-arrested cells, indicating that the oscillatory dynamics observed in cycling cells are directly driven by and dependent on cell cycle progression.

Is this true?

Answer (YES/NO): YES